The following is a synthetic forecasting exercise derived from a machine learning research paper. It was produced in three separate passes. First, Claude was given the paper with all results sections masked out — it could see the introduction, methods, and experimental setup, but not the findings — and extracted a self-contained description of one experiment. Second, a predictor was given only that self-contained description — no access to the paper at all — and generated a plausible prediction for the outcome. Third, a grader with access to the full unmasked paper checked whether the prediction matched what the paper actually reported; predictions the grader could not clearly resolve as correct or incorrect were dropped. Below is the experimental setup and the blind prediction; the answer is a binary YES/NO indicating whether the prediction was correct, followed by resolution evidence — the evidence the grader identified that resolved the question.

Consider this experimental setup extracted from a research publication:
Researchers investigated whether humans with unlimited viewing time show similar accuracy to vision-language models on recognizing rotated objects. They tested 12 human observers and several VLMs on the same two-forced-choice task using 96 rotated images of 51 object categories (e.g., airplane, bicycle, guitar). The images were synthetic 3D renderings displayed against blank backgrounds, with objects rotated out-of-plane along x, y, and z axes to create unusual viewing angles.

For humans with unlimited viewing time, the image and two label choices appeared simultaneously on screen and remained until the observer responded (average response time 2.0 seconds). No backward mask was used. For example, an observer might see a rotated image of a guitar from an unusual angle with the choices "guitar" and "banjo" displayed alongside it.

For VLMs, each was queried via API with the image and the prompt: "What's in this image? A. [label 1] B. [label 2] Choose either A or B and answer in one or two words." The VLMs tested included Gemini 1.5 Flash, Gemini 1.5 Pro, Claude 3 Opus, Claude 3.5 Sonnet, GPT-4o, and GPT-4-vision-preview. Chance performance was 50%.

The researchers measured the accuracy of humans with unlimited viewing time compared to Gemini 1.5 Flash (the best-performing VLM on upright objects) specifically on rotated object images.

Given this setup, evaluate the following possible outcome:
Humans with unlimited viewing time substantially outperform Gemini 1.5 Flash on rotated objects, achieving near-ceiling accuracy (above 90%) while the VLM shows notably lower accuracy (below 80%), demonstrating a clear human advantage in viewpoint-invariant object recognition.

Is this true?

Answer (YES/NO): NO